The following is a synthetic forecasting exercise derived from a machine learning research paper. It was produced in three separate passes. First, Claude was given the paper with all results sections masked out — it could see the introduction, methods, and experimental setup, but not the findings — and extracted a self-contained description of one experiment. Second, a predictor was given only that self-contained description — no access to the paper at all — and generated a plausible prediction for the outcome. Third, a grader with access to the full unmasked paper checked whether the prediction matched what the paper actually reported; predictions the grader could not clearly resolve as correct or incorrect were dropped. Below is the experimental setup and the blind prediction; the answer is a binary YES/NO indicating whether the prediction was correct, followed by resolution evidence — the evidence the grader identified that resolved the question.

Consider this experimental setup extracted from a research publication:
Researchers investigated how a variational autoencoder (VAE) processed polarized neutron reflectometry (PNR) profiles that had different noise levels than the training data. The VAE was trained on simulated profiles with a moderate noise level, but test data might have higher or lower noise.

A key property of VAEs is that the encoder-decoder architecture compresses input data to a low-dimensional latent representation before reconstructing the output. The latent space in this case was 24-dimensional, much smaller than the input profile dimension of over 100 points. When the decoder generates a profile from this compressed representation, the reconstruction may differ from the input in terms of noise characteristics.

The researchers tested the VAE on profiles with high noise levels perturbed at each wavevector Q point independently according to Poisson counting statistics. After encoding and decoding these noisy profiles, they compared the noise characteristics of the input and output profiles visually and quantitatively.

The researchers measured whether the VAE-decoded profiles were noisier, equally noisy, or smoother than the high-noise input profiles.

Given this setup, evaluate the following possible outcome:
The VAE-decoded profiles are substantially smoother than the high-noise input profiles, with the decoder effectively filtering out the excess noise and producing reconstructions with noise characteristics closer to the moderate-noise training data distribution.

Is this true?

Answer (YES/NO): YES